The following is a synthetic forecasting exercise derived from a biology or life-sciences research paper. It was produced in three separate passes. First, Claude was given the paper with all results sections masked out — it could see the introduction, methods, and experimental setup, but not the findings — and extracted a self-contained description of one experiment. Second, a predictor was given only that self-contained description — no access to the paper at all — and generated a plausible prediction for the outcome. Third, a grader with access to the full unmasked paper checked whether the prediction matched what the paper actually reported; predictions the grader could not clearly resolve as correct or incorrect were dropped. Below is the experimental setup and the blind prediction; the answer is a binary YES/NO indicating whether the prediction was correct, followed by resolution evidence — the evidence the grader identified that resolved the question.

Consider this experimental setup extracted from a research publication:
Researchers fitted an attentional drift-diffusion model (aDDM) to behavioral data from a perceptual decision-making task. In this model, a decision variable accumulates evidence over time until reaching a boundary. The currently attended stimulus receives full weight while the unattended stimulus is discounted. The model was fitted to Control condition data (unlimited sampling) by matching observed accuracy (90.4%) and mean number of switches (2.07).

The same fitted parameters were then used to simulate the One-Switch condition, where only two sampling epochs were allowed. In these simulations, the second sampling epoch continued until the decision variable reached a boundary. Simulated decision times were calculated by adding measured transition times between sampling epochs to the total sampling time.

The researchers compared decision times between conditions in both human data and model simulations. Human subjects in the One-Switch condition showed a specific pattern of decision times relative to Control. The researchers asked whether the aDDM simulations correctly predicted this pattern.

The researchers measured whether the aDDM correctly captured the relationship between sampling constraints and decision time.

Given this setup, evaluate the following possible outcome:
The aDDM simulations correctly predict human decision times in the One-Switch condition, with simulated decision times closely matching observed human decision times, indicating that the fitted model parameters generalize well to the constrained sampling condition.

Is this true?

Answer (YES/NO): NO